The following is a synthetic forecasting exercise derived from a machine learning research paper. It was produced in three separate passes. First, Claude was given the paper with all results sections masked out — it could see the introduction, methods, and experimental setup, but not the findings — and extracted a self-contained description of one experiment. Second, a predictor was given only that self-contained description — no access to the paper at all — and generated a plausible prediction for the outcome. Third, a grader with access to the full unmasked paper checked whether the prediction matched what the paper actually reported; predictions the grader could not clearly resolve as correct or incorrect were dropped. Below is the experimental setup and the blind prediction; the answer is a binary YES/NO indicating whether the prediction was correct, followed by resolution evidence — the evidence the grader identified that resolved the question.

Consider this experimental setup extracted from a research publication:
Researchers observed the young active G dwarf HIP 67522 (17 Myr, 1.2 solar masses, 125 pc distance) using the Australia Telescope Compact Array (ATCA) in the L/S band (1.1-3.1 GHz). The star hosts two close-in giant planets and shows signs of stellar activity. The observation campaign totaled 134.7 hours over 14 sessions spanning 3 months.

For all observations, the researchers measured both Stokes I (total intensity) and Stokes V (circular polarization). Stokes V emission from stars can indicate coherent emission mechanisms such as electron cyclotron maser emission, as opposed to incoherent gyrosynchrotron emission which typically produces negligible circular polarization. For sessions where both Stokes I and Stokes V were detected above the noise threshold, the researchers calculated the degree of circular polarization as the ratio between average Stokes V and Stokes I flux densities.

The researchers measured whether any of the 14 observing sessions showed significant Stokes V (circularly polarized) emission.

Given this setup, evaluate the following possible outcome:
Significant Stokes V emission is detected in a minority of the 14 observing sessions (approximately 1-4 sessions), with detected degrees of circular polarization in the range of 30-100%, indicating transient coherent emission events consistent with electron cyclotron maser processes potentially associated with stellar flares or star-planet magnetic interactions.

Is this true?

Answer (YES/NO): NO